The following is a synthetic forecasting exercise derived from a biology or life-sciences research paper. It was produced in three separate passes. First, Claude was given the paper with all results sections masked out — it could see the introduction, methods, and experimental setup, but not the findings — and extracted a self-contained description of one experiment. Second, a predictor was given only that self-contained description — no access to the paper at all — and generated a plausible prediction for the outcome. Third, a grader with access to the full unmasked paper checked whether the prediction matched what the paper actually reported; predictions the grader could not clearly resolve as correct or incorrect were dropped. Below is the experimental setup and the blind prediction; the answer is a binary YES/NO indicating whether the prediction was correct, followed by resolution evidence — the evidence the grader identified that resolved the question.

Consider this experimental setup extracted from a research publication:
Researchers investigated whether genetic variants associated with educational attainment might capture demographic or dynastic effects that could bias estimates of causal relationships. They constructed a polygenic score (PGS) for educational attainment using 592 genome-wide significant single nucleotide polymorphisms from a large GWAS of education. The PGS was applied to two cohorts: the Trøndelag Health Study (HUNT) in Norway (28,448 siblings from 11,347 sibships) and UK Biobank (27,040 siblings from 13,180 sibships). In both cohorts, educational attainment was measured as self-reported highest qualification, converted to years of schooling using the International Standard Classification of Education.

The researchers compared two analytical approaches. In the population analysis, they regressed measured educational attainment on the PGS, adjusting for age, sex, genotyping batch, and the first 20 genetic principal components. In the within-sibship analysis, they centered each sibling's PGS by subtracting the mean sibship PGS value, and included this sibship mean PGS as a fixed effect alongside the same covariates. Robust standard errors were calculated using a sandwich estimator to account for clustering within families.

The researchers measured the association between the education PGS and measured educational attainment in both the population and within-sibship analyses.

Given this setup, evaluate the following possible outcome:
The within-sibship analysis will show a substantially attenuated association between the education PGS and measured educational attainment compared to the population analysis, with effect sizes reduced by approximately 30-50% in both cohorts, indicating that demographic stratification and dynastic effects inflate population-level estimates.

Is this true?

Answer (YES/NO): YES